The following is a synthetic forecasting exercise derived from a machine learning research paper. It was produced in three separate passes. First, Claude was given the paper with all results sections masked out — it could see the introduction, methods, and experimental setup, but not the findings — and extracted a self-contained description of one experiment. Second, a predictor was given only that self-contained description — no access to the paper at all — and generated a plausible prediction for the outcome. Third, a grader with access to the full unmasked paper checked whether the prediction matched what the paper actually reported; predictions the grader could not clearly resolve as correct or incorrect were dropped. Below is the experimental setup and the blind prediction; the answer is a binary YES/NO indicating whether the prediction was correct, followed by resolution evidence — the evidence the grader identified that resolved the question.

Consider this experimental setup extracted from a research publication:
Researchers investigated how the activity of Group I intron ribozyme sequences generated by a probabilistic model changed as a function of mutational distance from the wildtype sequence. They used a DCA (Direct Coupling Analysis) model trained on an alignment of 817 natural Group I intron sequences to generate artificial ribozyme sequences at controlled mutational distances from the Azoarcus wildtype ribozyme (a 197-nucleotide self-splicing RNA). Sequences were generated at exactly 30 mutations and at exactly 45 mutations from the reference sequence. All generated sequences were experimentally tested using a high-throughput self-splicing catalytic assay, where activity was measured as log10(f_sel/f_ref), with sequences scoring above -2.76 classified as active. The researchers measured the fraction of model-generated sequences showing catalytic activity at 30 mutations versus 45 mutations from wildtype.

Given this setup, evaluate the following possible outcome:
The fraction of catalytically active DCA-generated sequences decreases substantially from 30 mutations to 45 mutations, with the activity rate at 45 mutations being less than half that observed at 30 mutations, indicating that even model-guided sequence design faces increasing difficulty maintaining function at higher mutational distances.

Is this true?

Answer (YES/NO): YES